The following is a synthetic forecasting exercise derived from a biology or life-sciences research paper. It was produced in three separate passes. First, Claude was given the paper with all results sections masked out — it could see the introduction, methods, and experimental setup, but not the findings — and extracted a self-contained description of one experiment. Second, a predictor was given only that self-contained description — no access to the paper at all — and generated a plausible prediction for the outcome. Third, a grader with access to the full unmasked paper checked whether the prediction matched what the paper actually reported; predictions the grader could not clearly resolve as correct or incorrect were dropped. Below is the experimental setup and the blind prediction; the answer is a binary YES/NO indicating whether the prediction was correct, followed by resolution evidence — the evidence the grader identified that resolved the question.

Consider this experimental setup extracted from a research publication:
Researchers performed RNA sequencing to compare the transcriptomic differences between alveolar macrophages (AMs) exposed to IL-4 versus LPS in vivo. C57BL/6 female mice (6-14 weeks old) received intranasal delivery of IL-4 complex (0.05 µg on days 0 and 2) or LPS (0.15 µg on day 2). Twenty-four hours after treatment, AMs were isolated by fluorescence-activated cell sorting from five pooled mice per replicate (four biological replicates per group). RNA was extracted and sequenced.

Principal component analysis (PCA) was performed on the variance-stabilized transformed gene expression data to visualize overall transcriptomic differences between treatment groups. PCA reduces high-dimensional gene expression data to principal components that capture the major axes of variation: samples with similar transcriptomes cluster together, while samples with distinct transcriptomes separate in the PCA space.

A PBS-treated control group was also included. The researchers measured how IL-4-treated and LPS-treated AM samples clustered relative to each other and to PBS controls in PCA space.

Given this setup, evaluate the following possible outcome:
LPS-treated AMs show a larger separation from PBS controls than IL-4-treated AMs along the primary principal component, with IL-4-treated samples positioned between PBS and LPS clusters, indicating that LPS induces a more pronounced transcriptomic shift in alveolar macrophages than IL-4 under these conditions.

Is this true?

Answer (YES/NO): NO